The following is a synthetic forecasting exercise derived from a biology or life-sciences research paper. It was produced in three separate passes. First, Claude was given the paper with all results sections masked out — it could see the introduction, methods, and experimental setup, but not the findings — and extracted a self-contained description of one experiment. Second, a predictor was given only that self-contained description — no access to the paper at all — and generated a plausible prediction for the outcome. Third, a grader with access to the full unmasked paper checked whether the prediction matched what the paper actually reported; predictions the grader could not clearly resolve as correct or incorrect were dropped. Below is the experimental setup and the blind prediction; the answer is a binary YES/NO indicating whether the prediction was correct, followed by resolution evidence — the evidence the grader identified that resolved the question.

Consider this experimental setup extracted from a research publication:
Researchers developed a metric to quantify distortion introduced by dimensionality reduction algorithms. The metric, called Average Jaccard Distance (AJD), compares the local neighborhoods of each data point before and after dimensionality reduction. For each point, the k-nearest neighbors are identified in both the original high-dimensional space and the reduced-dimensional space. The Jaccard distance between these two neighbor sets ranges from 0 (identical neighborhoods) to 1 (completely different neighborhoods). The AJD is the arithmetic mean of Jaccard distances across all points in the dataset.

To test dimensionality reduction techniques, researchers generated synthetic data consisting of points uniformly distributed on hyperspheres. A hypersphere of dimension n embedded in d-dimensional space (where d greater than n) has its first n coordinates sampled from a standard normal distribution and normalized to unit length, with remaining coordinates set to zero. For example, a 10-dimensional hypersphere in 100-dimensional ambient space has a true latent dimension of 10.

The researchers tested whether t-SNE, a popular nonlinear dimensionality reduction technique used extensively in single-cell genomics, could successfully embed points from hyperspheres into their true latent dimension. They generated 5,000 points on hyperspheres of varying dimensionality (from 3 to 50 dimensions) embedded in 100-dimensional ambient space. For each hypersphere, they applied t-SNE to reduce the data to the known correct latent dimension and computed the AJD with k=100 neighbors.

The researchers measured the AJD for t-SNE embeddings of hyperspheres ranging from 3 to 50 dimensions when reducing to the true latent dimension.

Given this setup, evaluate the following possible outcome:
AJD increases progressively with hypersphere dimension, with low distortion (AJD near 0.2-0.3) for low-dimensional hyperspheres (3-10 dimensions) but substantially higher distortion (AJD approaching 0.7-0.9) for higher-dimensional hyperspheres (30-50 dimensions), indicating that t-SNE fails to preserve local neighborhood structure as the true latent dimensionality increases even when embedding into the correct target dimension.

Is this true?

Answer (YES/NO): NO